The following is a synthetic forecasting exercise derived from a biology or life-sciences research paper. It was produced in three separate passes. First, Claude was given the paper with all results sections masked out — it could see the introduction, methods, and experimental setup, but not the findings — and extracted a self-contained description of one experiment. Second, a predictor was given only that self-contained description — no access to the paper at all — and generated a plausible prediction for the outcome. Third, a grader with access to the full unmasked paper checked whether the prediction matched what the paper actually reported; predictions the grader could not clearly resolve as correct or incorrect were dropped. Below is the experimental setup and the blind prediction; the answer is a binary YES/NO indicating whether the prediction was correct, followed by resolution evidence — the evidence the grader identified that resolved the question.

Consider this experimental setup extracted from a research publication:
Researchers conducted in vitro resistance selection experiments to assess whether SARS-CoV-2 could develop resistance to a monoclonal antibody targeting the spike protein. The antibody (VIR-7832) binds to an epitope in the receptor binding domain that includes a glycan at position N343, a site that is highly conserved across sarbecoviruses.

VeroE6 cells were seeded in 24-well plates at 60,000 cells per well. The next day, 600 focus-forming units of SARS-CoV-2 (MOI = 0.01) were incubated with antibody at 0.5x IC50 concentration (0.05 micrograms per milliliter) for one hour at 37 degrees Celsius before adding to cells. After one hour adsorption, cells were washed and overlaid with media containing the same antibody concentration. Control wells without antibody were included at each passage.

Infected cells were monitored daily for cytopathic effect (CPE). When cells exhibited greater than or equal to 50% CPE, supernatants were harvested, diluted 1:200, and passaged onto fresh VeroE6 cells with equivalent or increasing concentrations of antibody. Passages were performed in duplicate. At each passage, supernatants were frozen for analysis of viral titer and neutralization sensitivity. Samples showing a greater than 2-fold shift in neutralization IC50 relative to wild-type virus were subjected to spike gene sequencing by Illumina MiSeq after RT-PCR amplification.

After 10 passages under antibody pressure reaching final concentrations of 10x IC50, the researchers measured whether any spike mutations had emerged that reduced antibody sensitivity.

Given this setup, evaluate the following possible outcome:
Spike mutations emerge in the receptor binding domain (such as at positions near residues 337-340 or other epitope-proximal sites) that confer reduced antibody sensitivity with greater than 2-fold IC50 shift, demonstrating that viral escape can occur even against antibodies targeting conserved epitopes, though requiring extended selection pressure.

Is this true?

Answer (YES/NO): YES